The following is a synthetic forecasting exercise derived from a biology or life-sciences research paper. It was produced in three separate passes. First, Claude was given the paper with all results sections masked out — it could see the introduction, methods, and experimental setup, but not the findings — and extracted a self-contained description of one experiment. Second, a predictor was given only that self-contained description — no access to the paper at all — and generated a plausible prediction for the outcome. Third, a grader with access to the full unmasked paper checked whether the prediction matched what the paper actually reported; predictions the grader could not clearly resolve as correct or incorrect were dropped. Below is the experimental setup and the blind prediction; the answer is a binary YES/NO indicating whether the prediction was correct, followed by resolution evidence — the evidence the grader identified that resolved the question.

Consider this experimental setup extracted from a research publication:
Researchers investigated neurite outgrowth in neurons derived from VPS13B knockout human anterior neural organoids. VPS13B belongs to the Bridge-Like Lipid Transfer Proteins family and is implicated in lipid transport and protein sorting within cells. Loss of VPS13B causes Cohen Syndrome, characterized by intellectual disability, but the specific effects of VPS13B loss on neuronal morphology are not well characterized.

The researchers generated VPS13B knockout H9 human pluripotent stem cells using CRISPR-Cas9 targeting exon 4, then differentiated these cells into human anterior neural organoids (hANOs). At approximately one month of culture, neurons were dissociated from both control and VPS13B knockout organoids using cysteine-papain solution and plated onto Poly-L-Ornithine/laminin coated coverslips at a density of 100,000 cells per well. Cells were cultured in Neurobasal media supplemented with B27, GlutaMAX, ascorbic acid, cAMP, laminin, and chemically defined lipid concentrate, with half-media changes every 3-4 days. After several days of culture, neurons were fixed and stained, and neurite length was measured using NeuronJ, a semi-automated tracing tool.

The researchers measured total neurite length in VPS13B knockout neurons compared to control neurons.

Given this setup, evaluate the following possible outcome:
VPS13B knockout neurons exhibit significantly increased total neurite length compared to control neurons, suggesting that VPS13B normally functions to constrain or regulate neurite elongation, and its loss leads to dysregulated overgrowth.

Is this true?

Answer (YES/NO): NO